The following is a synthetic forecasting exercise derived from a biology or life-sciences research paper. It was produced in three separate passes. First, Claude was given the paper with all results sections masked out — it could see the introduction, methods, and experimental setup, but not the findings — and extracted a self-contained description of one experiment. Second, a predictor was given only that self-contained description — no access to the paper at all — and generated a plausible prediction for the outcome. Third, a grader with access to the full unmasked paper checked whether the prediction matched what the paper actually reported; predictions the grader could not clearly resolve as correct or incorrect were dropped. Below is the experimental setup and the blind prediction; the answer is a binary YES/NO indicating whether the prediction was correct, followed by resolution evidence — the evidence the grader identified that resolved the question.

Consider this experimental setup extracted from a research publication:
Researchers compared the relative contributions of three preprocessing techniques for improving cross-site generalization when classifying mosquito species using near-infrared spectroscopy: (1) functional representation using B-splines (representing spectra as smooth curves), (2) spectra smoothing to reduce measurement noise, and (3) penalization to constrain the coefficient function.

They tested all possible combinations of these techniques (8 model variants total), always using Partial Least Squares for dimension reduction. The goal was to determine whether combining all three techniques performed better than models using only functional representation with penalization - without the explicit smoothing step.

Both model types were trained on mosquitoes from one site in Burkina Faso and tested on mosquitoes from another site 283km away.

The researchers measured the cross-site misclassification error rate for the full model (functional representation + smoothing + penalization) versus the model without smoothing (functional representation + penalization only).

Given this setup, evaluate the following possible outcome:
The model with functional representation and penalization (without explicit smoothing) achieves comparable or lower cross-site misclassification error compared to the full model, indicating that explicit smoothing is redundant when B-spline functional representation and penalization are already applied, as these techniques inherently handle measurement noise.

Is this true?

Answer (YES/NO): YES